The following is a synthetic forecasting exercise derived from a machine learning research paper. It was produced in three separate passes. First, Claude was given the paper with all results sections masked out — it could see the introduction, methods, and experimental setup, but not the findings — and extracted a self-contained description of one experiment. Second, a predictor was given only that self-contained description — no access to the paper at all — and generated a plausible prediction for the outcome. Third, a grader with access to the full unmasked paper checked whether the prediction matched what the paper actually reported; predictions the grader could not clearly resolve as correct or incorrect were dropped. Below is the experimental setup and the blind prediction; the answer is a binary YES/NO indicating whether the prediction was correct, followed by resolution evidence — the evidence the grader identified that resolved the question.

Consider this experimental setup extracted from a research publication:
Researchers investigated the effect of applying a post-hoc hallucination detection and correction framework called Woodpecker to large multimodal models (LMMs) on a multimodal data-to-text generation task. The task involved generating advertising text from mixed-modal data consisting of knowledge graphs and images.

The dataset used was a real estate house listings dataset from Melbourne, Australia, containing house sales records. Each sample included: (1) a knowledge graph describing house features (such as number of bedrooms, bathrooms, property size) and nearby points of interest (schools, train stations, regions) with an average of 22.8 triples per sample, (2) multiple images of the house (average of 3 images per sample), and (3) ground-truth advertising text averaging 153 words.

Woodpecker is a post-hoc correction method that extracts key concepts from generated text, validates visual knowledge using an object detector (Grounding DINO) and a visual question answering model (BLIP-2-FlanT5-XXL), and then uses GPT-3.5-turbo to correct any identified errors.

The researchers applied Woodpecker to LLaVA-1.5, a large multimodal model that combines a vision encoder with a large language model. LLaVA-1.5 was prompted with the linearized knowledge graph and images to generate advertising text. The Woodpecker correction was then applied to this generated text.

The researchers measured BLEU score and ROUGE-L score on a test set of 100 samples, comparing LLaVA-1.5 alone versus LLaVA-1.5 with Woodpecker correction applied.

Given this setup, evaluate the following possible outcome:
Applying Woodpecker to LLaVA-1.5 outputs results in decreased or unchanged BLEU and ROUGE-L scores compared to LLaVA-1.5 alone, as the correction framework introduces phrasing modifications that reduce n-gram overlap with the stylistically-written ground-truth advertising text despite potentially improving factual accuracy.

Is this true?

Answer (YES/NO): YES